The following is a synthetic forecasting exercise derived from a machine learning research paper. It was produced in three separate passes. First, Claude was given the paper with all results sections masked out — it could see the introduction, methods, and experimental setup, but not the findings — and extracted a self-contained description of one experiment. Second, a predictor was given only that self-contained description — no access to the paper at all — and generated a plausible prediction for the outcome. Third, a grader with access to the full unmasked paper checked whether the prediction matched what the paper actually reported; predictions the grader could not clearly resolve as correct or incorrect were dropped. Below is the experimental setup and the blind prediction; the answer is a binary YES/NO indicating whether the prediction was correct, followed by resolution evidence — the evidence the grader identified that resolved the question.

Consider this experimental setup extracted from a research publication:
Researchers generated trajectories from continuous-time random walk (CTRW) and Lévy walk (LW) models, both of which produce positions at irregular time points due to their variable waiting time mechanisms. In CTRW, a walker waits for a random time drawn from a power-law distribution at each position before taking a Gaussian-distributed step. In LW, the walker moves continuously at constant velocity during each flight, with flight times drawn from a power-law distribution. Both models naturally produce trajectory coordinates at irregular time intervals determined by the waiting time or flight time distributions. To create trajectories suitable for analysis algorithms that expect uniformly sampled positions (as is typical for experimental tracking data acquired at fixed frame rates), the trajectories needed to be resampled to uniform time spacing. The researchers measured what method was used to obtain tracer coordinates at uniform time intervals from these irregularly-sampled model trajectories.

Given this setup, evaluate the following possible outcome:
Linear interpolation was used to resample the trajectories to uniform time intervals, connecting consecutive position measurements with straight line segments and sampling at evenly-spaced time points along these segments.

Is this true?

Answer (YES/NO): NO